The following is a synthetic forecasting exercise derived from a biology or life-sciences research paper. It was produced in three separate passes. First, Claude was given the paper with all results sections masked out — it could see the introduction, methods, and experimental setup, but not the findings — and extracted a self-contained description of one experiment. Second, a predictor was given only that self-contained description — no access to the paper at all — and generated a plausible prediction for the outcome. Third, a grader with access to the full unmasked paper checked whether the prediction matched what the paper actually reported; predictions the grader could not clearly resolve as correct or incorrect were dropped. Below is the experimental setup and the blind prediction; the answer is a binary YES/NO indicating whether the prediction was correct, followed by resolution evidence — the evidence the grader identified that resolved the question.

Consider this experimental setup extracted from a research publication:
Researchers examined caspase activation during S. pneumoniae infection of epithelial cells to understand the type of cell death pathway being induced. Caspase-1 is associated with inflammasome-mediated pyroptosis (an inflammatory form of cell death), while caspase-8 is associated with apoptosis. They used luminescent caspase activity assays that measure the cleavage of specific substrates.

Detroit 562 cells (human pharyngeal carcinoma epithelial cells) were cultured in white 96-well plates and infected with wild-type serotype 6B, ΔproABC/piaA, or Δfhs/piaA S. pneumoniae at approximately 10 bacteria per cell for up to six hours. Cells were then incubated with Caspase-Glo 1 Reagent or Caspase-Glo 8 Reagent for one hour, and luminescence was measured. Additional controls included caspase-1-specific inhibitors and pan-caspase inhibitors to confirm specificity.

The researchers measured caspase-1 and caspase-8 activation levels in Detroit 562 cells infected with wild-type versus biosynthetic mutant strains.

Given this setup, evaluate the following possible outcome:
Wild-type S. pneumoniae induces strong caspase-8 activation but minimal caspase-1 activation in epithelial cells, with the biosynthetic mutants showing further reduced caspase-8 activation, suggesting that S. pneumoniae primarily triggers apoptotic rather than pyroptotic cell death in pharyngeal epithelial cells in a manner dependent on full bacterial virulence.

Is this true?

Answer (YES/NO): YES